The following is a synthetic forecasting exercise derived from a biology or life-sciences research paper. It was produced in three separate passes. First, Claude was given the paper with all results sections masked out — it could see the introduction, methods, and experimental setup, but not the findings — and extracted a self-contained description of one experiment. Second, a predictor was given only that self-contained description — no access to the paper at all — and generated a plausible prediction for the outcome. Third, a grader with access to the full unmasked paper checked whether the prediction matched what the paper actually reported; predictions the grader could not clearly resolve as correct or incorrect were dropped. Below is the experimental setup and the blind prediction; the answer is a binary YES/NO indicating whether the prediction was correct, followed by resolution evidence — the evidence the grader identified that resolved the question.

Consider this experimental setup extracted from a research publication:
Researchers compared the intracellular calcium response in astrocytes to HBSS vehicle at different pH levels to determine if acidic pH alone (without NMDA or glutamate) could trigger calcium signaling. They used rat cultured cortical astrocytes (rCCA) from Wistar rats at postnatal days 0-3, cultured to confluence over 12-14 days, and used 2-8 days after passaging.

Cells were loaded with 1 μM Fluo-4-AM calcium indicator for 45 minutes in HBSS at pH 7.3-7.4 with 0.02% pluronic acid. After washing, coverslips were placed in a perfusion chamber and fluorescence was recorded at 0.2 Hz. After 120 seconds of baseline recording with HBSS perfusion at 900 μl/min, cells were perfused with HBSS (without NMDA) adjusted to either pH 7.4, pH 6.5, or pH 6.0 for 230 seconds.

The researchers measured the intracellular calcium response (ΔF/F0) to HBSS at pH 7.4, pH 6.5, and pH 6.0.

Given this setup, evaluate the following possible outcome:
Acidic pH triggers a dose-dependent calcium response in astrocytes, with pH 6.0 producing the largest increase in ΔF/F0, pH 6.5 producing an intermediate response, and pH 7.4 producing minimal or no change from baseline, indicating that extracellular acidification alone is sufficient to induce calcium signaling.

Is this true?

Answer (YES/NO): NO